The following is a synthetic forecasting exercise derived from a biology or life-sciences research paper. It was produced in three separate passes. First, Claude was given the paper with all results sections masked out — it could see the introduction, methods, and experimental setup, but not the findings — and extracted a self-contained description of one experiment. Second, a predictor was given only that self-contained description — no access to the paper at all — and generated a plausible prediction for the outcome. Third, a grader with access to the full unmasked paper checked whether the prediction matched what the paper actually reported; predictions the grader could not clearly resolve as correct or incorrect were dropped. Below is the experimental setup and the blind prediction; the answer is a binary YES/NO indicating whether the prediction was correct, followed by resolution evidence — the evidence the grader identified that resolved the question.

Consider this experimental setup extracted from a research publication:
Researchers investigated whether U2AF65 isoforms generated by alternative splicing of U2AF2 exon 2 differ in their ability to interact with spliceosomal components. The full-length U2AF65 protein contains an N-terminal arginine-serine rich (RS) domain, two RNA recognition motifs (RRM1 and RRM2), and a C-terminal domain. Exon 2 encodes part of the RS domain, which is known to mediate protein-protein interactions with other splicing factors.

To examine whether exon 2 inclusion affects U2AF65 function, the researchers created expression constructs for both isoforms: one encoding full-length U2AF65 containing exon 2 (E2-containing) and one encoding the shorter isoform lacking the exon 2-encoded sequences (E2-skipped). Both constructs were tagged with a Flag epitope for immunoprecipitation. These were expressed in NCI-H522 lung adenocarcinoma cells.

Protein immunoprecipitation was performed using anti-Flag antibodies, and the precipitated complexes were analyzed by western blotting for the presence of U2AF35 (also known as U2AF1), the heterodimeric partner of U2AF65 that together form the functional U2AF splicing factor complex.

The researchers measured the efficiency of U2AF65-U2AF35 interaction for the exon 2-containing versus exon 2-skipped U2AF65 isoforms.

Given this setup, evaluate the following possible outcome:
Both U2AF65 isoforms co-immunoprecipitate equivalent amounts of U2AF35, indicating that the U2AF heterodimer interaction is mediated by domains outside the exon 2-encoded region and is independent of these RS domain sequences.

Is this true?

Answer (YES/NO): YES